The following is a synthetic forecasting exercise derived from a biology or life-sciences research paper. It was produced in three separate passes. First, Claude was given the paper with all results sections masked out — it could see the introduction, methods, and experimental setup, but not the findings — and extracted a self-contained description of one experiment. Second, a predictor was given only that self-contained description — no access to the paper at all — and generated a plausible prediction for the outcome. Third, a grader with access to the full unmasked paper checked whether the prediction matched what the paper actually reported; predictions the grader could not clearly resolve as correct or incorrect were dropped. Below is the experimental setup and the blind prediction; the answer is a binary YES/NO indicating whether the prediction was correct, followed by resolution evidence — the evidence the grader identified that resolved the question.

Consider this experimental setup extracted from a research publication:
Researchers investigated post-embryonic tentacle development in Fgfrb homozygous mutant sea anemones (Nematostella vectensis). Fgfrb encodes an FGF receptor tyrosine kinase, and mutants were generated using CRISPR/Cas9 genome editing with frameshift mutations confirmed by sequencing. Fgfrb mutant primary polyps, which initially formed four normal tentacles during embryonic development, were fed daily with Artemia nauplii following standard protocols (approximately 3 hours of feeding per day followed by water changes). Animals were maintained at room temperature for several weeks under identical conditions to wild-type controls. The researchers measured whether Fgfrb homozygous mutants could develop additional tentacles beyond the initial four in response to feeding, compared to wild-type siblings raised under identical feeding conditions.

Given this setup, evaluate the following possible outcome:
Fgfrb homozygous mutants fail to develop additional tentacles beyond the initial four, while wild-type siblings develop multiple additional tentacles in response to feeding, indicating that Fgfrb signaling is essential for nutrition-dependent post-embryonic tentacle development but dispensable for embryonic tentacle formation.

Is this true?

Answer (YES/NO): YES